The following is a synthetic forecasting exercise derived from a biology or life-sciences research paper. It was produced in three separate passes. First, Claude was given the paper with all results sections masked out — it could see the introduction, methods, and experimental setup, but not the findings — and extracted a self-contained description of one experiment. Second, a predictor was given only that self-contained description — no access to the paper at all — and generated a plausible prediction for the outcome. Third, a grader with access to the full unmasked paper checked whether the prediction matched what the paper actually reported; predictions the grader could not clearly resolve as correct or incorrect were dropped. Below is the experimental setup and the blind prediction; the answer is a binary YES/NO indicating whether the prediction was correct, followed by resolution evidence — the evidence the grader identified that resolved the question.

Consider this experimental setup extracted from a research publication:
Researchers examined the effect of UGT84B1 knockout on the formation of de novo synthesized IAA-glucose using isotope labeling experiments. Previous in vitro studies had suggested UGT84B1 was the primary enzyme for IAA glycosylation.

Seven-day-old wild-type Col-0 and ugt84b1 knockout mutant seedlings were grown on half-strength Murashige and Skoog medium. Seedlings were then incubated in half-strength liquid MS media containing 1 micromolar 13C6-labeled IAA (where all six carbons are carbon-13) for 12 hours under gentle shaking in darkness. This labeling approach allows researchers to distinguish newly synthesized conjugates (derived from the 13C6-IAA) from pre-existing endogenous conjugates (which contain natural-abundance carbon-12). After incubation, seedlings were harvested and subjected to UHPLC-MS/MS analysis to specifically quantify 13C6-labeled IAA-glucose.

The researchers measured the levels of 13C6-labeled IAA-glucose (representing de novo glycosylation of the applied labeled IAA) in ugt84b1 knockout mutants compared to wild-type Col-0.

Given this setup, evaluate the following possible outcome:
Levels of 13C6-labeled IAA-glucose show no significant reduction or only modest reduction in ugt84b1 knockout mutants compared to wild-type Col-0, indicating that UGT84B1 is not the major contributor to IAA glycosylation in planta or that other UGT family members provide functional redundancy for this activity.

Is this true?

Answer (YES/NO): NO